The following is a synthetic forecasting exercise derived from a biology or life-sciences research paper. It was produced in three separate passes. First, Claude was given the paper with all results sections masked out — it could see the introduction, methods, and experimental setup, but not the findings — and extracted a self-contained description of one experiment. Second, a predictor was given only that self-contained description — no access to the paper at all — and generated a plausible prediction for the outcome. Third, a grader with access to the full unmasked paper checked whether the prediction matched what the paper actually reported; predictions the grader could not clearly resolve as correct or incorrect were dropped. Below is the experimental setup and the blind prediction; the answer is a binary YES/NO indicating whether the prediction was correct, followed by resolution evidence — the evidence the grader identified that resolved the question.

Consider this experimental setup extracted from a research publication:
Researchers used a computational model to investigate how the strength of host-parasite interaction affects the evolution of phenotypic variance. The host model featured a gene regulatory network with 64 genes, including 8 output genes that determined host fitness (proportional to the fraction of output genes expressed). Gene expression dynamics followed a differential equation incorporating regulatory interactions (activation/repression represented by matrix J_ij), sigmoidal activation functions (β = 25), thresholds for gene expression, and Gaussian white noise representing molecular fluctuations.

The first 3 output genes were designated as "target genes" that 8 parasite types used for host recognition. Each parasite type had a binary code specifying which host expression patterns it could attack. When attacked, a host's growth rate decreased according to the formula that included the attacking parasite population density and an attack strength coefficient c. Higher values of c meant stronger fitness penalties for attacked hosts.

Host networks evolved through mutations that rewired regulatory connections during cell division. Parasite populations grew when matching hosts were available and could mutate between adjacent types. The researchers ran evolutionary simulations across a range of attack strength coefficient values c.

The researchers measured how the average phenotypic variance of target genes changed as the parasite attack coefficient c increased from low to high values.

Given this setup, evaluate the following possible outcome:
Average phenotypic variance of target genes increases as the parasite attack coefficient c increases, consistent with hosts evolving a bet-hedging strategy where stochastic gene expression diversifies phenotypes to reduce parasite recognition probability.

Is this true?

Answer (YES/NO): YES